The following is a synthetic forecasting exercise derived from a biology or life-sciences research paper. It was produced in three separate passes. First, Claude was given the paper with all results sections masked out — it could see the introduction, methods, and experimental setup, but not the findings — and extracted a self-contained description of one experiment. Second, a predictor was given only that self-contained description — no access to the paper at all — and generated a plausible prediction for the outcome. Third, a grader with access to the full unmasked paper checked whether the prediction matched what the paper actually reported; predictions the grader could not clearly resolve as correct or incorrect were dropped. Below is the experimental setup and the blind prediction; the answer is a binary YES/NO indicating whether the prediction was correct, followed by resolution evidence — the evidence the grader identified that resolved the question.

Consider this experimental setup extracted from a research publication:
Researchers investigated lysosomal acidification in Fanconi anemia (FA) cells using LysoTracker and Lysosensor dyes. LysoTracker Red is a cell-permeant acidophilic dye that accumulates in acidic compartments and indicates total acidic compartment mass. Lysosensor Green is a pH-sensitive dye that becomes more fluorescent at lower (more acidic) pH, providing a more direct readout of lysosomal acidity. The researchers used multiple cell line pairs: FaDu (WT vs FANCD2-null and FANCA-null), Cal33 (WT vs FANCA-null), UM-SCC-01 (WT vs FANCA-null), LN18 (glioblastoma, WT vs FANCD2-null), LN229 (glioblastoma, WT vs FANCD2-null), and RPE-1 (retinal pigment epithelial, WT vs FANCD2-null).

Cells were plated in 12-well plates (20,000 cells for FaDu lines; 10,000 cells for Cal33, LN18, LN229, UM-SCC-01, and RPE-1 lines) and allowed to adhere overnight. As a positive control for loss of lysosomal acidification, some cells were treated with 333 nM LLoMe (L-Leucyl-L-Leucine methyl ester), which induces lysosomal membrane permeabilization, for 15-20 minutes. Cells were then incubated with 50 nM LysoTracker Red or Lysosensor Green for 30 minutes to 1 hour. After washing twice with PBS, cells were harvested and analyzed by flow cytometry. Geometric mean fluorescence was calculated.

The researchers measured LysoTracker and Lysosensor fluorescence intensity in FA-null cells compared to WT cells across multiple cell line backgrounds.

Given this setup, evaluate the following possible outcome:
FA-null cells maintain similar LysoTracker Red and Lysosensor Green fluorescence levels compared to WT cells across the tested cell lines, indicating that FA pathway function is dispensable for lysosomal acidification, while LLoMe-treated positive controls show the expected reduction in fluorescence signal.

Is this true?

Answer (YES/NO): NO